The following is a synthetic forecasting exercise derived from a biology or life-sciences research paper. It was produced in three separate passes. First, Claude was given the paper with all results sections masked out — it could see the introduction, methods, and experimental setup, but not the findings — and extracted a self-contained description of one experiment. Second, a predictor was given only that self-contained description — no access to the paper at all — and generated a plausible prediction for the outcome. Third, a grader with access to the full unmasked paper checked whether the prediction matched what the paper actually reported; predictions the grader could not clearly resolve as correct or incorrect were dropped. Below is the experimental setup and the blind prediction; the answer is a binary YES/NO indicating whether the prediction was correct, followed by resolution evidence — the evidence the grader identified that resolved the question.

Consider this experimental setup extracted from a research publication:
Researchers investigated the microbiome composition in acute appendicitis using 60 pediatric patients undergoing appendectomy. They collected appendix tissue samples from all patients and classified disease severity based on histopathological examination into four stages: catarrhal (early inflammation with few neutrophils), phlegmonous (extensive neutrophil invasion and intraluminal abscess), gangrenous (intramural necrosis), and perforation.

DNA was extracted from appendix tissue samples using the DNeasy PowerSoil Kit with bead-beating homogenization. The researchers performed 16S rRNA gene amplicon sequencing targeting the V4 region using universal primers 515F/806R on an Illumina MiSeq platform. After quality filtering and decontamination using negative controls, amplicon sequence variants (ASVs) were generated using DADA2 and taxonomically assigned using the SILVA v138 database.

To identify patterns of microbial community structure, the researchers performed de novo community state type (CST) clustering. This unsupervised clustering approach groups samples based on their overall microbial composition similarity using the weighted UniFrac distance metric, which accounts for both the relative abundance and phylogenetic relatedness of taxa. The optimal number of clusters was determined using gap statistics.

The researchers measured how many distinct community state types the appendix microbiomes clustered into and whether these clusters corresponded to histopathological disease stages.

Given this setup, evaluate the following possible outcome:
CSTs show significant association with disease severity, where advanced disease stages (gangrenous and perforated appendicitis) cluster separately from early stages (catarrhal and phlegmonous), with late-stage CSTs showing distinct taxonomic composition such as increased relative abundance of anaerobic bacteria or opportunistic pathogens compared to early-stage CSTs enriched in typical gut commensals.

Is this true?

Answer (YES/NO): YES